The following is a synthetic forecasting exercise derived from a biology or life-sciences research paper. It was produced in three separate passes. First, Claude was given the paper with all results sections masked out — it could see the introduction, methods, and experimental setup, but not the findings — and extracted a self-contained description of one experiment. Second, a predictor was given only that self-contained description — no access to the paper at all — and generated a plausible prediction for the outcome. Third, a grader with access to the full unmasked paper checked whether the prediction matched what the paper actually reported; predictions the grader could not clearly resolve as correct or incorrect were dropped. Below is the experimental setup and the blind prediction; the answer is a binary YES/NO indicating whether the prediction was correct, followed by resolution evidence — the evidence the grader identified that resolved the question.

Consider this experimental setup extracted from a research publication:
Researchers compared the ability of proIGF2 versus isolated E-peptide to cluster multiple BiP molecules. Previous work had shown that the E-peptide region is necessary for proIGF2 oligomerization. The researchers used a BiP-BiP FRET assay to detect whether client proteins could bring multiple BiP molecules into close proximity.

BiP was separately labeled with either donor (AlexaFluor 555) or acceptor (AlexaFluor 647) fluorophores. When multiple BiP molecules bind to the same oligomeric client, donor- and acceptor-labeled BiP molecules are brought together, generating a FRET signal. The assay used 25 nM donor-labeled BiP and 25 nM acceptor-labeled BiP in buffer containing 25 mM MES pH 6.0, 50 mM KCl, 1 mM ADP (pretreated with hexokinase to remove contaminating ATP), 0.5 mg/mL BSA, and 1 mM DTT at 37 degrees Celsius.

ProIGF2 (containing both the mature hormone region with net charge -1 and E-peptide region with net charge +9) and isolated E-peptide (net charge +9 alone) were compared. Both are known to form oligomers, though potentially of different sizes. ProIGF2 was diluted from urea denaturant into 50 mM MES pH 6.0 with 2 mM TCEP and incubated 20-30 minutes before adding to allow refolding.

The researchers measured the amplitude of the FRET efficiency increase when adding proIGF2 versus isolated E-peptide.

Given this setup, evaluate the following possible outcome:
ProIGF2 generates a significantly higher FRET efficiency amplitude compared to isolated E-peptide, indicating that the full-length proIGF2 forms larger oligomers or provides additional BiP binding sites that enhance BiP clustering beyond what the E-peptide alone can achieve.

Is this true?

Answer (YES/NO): YES